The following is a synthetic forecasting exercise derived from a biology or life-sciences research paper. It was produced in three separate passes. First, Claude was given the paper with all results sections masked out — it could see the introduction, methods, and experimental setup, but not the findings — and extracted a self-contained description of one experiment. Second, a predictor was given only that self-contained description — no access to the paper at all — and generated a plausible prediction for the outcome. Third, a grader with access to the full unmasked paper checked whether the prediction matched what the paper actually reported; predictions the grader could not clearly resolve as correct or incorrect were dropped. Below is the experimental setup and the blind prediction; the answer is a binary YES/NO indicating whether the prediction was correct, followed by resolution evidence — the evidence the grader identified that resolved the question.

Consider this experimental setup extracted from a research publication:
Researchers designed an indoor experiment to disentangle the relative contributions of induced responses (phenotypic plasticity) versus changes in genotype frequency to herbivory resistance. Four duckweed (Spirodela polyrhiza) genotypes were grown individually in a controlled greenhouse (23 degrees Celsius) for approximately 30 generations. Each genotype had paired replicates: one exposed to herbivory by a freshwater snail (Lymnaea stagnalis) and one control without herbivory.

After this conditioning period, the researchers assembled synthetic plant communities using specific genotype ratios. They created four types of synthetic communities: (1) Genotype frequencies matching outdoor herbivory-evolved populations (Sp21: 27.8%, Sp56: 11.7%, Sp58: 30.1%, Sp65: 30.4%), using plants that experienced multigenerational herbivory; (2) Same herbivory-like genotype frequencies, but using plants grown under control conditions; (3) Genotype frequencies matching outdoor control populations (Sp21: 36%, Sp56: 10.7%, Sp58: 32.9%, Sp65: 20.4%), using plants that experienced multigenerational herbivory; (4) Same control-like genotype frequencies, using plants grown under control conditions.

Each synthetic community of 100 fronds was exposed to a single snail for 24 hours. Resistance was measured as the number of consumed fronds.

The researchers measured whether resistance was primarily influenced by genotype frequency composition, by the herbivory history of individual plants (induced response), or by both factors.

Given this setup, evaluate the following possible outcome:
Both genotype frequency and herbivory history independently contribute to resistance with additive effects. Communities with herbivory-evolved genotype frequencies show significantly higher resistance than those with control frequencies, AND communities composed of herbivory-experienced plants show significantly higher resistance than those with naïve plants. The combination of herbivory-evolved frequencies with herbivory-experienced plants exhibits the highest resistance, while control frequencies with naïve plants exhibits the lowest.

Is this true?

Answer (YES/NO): NO